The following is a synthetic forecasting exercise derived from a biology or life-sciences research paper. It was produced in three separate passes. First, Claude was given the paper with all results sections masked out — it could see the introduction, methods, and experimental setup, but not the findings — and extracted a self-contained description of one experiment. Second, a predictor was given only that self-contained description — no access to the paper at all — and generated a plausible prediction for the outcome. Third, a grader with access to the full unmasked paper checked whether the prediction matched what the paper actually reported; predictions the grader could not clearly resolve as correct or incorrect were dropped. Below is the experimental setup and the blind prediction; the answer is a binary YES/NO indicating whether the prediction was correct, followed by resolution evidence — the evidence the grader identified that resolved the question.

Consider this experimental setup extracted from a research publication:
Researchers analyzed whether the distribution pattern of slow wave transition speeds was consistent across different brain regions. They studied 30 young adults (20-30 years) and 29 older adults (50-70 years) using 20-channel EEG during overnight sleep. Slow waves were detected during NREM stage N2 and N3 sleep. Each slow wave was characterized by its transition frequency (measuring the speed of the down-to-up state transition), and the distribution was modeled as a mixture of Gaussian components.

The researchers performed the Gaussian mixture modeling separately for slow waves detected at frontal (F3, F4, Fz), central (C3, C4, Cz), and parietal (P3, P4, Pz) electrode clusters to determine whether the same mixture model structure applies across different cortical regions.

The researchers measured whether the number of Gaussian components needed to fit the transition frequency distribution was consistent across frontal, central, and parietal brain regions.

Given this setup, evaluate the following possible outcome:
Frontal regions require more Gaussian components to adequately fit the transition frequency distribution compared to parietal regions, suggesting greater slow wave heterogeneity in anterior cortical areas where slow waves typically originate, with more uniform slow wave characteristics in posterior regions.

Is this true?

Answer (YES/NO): NO